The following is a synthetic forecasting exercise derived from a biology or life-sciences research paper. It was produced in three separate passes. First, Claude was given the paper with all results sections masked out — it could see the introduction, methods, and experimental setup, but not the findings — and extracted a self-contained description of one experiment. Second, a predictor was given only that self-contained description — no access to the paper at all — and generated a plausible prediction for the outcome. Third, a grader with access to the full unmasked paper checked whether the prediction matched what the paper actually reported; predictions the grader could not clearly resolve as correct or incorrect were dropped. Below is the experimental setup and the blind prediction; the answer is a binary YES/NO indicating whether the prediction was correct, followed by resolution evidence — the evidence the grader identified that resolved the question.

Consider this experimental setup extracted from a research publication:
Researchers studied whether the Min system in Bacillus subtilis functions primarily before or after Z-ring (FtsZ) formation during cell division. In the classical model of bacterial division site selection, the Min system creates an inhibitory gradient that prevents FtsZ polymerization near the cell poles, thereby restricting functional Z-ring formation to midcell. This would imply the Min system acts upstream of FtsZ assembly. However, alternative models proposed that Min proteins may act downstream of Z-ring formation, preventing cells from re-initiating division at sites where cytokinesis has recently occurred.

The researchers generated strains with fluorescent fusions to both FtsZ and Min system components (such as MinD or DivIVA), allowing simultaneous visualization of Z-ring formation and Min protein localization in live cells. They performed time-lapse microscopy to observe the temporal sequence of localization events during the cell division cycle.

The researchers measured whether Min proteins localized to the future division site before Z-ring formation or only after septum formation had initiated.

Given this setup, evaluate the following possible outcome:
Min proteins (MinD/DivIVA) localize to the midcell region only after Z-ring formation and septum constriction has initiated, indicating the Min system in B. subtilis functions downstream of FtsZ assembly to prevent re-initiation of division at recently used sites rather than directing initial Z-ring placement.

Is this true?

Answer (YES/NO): YES